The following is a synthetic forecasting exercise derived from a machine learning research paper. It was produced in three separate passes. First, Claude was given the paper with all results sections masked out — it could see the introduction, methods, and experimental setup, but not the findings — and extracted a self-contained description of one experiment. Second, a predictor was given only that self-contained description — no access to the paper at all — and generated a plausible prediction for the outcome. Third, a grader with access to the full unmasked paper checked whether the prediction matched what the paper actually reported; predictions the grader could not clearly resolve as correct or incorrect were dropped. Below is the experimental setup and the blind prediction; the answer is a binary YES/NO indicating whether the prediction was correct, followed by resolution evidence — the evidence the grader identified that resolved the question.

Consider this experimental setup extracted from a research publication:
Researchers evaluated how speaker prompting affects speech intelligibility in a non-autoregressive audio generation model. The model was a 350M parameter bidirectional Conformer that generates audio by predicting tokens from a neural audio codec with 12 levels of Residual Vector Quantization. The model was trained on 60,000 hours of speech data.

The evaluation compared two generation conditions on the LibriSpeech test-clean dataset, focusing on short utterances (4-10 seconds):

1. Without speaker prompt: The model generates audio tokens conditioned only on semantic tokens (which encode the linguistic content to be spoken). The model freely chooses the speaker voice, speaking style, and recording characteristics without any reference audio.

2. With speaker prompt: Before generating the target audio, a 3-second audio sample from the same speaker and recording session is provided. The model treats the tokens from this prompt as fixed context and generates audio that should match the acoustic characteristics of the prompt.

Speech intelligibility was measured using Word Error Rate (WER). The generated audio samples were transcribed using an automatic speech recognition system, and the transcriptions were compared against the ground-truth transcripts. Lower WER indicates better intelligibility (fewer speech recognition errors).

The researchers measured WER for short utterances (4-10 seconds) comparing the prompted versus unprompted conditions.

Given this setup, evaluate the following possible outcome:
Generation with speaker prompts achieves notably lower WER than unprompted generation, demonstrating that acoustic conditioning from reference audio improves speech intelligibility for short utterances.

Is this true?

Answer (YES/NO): YES